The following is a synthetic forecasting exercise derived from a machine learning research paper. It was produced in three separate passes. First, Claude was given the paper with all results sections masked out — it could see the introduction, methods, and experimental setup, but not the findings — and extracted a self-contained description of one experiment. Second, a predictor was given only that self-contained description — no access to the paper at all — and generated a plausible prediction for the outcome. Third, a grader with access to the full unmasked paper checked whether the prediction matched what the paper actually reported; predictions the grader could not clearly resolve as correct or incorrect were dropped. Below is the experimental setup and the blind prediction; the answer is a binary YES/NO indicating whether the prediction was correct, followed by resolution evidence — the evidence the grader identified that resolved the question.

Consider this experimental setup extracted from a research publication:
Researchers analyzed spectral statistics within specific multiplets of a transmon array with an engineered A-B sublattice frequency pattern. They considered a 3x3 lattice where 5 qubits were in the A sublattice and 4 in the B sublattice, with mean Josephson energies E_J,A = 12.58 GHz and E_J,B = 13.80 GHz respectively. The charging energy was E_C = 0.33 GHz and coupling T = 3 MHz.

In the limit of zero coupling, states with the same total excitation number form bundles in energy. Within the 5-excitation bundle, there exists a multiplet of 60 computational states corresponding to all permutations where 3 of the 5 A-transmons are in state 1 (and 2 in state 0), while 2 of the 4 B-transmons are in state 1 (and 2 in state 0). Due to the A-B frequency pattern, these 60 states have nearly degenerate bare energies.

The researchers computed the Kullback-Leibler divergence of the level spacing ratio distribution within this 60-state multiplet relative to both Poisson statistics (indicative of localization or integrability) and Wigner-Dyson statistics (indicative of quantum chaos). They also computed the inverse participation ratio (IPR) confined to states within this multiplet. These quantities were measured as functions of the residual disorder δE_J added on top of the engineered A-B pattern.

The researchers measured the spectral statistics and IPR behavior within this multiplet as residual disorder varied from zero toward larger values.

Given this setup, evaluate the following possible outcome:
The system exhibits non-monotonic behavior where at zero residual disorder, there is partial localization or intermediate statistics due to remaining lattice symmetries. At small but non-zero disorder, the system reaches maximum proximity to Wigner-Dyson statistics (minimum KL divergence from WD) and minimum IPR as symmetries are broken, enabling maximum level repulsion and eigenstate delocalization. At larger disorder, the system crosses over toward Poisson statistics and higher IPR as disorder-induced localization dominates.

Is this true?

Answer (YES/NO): YES